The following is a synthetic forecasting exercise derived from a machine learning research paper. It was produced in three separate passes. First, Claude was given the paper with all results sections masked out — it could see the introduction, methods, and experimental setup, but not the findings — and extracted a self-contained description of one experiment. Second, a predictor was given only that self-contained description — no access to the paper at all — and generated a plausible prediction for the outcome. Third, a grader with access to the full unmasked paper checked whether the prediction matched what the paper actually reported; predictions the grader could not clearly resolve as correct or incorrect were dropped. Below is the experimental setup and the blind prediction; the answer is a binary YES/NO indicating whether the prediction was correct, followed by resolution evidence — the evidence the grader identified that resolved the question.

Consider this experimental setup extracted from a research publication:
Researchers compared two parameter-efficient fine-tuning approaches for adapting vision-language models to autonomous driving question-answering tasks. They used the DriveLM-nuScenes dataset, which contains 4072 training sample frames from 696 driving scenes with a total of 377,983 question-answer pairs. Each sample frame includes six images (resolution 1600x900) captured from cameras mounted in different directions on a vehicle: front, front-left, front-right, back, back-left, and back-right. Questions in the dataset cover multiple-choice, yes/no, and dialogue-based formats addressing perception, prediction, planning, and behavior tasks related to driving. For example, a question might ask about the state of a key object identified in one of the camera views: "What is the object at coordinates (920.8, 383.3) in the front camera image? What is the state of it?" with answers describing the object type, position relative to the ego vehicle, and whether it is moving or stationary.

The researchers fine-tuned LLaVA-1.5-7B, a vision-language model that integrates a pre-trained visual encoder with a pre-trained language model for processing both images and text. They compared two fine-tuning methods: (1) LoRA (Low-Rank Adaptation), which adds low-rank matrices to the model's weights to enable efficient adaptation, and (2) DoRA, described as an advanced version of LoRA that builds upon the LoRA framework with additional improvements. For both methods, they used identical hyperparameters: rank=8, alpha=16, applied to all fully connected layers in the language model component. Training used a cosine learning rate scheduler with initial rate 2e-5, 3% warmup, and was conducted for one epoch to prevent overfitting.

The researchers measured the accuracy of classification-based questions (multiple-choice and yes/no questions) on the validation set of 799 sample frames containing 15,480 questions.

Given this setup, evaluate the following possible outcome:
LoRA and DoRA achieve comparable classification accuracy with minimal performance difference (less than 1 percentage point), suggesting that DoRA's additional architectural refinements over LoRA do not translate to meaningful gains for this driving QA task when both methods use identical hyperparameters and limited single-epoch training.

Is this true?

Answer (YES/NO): NO